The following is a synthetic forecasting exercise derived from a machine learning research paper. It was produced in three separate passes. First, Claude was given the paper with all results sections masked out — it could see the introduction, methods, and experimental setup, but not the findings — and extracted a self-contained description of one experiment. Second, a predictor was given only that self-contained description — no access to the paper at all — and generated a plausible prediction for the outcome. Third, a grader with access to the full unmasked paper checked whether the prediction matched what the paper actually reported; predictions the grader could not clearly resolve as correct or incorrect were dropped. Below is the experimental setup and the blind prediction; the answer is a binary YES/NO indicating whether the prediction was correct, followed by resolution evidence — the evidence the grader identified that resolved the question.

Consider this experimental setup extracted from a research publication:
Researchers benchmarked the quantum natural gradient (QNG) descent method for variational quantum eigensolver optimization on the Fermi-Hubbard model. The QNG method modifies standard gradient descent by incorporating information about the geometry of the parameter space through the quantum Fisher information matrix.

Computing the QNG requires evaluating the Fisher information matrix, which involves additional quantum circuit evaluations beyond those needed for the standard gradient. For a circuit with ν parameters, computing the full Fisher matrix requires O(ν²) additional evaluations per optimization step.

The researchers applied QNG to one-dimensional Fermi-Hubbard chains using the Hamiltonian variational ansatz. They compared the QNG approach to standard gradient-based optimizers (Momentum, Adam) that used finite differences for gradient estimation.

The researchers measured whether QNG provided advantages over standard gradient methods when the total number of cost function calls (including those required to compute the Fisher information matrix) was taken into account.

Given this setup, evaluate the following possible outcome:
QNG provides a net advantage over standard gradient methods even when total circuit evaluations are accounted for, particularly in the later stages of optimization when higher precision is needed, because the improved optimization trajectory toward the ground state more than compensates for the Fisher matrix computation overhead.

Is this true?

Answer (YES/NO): NO